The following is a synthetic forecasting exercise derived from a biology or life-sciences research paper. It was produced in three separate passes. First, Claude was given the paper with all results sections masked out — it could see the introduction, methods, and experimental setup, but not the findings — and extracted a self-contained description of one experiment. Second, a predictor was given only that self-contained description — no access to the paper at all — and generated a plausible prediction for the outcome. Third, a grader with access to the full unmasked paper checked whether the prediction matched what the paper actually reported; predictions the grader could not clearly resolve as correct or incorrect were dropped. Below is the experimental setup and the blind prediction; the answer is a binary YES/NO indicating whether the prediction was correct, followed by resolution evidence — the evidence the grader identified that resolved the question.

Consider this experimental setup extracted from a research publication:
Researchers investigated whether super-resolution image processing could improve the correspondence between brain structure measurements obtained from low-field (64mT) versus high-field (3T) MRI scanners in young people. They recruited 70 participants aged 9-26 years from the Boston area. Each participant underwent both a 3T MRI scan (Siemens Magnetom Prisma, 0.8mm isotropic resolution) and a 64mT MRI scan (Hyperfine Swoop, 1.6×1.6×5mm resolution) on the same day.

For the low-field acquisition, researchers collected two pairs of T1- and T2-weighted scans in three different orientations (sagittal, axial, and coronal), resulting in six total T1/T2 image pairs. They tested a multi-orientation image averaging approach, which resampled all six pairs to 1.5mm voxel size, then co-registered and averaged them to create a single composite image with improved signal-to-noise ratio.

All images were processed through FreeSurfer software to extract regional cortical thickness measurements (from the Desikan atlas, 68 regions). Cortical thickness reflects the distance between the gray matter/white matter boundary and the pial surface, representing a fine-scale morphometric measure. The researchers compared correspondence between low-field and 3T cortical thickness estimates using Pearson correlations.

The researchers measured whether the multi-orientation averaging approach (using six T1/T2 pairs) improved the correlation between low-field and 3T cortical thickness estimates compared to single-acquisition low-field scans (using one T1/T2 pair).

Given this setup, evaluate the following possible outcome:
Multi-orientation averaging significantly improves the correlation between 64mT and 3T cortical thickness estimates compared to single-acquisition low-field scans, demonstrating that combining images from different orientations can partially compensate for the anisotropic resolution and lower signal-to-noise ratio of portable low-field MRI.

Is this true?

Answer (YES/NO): NO